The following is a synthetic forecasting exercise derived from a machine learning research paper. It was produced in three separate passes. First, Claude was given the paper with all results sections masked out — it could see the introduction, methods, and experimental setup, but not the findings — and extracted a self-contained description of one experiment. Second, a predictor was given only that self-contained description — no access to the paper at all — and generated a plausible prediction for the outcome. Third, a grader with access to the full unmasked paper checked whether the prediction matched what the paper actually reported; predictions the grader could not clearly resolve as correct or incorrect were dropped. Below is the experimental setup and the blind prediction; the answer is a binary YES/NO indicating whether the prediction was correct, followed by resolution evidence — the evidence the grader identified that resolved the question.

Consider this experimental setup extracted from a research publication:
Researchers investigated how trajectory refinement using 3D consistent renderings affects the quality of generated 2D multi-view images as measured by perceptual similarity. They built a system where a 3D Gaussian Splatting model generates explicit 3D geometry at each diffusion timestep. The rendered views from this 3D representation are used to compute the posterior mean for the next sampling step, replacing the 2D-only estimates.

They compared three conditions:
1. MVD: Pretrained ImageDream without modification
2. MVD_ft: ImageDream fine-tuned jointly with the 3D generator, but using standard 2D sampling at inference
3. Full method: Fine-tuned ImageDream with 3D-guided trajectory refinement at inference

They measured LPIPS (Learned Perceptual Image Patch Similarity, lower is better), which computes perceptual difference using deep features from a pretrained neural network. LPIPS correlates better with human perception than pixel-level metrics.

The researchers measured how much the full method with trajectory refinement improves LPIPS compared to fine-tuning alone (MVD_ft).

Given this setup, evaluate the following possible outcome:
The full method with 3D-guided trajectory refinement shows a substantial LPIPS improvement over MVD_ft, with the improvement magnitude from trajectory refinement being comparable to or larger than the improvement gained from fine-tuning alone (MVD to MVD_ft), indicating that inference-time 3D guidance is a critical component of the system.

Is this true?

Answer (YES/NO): NO